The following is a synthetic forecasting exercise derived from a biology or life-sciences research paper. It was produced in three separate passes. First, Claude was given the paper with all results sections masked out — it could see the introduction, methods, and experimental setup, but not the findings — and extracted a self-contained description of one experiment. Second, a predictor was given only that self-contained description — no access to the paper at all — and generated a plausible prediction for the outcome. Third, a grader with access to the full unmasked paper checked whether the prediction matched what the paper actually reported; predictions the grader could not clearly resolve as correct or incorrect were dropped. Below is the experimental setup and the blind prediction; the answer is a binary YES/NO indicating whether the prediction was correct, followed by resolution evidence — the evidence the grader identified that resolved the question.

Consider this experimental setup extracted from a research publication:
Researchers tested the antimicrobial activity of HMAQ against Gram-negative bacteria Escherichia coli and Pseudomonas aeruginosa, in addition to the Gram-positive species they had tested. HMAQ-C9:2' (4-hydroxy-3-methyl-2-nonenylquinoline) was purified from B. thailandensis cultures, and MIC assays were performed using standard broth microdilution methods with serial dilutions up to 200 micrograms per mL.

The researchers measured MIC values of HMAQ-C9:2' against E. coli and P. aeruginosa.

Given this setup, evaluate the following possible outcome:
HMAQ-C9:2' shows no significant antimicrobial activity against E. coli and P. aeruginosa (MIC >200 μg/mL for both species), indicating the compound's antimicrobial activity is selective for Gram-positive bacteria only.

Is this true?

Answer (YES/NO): YES